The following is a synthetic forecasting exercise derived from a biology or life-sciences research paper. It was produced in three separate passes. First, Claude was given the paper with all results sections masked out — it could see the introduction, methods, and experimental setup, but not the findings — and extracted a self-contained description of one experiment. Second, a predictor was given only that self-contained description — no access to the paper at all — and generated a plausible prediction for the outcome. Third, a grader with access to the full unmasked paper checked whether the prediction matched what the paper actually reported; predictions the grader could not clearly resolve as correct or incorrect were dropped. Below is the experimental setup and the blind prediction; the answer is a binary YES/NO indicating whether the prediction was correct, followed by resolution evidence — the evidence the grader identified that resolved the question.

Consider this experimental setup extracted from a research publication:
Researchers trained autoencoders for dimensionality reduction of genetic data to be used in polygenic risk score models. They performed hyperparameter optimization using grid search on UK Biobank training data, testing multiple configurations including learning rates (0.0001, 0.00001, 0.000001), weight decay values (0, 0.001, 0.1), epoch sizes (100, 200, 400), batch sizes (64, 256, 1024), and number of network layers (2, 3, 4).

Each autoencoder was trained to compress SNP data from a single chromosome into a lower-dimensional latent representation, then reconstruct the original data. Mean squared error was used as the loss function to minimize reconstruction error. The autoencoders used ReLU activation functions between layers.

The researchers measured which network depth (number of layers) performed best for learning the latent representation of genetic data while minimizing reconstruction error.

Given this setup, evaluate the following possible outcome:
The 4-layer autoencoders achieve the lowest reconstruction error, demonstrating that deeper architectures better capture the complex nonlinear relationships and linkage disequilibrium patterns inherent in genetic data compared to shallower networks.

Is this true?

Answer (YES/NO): NO